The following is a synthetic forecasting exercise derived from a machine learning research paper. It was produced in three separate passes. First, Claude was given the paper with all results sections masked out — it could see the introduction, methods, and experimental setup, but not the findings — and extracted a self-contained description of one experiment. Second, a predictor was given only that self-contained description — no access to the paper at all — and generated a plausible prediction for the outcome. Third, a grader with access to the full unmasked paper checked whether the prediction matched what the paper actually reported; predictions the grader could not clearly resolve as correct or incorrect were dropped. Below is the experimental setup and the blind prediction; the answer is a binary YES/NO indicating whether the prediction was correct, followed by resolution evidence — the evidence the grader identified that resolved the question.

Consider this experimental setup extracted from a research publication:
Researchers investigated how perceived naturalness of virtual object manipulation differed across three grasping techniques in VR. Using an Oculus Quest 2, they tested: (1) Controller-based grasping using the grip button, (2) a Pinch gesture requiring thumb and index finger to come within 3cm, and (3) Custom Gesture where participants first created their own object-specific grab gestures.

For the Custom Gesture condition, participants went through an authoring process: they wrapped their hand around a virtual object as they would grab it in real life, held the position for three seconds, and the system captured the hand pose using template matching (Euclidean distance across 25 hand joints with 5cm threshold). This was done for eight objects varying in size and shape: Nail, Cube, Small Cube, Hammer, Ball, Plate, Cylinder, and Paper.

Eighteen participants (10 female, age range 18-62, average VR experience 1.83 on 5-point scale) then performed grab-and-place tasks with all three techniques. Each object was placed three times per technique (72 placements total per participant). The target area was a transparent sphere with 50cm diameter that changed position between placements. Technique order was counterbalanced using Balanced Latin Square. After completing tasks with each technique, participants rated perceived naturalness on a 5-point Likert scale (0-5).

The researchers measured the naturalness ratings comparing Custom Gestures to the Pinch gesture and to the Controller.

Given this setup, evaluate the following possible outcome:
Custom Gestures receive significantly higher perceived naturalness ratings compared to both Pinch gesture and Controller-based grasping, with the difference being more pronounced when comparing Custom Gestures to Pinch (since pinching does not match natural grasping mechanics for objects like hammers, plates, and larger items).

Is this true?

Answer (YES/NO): NO